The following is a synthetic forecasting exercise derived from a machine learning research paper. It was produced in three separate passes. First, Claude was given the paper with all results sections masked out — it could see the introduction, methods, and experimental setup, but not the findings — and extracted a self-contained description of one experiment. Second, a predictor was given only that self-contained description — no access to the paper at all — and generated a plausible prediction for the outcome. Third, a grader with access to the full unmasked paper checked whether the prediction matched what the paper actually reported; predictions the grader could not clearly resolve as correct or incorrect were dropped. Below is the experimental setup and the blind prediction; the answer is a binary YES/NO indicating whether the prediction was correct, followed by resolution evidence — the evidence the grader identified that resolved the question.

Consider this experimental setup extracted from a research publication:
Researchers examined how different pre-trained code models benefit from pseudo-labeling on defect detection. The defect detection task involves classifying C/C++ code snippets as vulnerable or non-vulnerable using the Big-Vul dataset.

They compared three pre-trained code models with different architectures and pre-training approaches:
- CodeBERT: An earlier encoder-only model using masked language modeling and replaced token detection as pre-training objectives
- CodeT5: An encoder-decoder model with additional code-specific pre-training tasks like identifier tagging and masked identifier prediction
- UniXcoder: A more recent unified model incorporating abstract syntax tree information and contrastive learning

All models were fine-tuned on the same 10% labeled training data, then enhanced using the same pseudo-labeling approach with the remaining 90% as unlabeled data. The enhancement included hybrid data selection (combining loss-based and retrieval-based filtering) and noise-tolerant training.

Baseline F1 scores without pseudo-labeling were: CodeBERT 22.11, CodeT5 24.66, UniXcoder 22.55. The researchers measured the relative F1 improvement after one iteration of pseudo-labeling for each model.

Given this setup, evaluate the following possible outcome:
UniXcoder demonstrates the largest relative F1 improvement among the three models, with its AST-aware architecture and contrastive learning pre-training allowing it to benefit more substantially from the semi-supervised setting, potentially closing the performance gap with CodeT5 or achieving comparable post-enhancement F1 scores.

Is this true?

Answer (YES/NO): NO